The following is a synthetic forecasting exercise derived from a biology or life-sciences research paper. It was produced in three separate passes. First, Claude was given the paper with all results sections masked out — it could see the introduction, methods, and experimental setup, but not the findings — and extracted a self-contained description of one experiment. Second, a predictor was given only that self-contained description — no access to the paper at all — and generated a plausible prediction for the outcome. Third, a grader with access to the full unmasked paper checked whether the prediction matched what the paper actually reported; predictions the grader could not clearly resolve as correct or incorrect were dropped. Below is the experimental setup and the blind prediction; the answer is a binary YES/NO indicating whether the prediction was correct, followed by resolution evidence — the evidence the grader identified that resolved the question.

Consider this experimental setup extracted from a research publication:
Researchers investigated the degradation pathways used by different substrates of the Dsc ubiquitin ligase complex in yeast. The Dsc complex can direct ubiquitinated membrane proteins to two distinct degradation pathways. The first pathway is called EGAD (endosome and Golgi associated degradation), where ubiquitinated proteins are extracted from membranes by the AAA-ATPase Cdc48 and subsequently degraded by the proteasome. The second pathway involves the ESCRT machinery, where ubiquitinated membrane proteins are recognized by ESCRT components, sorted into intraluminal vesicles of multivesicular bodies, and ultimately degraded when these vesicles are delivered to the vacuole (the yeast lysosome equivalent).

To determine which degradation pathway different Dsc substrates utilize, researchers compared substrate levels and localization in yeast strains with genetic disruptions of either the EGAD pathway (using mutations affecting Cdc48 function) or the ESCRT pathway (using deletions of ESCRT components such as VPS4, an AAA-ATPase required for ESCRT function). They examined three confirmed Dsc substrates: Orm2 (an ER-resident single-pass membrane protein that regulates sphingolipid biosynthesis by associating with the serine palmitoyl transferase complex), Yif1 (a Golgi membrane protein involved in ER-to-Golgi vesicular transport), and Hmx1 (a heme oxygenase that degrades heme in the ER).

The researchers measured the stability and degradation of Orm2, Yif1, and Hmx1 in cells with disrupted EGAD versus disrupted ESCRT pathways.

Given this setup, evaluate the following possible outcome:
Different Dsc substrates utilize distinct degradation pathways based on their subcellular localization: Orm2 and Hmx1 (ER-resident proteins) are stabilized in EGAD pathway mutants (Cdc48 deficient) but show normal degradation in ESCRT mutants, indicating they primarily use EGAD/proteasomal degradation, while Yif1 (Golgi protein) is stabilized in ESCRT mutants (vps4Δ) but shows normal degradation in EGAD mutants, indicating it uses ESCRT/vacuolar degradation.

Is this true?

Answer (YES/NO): NO